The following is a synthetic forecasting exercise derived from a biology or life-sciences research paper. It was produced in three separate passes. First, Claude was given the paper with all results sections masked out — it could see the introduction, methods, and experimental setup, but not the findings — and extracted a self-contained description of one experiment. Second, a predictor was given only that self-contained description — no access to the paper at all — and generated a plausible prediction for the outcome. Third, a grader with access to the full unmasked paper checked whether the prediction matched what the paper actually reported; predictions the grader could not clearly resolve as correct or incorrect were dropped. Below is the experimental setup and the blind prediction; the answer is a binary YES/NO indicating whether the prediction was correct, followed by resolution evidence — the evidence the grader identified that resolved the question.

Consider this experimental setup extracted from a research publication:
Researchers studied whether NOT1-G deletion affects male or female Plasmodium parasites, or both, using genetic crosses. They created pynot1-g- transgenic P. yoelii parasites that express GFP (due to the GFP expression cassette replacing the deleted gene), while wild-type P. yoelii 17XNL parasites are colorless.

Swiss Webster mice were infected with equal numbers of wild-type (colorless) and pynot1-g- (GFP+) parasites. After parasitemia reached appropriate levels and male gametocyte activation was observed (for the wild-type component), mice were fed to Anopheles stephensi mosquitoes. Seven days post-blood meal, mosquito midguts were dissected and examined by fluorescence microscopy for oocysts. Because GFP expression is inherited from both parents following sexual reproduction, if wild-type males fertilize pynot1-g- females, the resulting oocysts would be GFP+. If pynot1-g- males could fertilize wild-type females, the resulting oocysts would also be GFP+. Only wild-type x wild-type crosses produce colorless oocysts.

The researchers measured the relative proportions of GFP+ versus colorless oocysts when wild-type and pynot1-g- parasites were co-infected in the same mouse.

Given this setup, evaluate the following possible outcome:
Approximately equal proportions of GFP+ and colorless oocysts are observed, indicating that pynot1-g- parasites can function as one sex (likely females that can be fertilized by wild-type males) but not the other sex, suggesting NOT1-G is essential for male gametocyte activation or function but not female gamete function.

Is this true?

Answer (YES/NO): NO